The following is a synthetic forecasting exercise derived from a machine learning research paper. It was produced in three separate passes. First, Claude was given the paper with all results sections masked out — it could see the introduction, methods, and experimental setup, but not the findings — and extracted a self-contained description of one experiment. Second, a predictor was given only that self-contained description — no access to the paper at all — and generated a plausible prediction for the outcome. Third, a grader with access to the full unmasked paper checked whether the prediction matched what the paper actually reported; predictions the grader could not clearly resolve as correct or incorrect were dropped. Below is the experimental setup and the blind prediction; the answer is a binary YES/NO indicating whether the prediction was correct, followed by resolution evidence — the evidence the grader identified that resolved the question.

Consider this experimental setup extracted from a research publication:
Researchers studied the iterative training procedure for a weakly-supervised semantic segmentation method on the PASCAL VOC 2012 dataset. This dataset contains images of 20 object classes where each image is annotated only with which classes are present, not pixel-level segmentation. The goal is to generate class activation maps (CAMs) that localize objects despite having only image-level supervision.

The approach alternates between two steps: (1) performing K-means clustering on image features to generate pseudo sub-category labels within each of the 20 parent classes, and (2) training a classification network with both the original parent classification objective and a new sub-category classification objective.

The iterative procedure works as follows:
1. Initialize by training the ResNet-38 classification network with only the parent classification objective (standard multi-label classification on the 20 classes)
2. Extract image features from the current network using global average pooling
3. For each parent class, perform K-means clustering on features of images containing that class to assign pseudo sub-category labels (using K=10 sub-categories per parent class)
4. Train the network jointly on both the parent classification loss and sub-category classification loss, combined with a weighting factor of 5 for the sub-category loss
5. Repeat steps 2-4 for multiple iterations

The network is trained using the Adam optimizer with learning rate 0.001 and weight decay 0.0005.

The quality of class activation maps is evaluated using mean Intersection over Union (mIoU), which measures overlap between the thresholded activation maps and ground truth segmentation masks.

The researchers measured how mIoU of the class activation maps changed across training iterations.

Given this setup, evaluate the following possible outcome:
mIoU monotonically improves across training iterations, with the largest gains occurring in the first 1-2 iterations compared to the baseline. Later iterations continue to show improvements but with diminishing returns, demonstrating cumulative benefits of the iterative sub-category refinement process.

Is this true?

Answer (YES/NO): NO